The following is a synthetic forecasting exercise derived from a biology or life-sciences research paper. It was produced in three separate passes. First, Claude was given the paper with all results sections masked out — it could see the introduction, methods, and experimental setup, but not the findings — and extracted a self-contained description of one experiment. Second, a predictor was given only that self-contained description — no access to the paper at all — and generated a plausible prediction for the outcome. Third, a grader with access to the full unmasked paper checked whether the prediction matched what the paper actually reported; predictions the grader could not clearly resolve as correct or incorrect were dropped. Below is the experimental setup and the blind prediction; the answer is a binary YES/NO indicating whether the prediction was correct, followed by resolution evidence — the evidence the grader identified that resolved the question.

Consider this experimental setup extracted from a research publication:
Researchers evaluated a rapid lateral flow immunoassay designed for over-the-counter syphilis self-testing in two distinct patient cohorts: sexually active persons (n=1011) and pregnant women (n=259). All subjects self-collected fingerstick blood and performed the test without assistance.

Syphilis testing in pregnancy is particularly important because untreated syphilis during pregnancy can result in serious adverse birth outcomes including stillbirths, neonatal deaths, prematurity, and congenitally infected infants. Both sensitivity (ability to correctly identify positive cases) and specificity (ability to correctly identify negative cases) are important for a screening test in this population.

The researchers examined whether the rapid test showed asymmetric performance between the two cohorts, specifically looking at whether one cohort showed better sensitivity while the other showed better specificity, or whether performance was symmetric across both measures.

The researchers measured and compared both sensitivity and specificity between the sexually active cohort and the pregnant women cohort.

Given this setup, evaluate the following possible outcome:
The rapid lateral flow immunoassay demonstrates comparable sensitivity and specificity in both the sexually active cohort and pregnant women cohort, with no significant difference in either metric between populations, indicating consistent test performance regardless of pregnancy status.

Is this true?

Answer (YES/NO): NO